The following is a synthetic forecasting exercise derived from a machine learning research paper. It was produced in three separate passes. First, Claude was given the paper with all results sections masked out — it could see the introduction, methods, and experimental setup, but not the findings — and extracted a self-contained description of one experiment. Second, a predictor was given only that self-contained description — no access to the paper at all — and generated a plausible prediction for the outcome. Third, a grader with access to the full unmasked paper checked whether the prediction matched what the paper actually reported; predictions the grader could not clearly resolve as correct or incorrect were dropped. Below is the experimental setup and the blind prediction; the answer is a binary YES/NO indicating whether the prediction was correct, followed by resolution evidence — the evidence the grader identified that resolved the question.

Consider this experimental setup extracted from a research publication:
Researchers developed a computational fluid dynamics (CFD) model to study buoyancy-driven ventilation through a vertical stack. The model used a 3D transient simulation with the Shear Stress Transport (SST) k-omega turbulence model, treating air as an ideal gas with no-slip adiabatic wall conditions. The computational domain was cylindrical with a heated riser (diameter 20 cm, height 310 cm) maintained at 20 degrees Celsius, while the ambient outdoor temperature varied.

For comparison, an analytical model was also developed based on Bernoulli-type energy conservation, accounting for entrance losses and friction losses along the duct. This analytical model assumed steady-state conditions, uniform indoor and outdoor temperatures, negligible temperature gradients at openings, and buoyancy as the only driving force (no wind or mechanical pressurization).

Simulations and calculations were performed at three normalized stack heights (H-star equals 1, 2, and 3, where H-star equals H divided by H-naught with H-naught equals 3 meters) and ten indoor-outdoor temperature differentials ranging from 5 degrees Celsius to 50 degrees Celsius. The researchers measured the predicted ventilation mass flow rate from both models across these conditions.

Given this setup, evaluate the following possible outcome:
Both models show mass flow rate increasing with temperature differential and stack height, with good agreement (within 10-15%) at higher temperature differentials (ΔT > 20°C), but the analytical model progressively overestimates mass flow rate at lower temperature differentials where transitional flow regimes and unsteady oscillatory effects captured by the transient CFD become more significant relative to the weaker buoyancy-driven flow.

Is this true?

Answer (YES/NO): NO